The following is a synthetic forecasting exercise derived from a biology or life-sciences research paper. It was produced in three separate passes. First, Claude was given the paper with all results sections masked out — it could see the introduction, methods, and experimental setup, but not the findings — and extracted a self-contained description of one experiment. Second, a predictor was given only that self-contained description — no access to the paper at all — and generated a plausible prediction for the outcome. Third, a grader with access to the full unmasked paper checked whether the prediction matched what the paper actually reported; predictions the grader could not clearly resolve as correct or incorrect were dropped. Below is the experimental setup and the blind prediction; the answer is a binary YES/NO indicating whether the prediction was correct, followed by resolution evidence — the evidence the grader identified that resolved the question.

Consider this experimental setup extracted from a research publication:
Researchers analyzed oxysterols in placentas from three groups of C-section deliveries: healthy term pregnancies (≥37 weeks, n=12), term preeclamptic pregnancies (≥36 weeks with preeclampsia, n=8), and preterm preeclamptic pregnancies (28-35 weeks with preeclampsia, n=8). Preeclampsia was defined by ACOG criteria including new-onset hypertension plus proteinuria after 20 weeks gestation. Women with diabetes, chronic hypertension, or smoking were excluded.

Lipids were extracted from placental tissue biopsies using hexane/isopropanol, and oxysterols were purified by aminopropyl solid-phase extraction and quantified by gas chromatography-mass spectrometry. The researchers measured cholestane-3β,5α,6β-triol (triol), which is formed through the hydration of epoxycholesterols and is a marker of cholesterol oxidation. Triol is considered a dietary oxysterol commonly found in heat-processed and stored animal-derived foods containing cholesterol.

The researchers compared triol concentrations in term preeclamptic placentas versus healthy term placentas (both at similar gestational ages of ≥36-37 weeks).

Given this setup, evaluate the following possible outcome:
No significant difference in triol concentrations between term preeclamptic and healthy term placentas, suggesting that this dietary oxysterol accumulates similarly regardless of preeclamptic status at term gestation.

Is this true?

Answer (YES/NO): NO